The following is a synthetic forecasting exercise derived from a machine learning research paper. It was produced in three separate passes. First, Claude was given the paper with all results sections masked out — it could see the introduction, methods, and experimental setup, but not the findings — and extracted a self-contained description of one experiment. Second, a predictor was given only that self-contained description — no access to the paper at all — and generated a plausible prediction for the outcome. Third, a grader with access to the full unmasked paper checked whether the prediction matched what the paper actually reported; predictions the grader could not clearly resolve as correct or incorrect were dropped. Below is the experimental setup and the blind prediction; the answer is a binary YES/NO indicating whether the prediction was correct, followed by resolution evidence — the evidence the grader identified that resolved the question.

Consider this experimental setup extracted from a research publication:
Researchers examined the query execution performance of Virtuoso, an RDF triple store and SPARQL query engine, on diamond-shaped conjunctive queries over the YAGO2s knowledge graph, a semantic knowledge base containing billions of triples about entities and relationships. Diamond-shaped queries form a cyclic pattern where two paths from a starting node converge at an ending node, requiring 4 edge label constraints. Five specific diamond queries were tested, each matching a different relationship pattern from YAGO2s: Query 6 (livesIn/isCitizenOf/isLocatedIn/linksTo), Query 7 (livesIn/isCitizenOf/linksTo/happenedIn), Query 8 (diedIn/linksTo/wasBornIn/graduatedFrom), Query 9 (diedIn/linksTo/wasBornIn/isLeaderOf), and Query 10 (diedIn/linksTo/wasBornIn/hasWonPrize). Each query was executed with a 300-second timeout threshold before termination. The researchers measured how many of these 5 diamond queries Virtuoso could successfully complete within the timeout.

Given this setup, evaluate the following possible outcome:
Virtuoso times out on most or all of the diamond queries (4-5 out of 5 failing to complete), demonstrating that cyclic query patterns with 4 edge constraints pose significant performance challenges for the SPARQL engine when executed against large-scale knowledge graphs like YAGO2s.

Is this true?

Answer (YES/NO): NO